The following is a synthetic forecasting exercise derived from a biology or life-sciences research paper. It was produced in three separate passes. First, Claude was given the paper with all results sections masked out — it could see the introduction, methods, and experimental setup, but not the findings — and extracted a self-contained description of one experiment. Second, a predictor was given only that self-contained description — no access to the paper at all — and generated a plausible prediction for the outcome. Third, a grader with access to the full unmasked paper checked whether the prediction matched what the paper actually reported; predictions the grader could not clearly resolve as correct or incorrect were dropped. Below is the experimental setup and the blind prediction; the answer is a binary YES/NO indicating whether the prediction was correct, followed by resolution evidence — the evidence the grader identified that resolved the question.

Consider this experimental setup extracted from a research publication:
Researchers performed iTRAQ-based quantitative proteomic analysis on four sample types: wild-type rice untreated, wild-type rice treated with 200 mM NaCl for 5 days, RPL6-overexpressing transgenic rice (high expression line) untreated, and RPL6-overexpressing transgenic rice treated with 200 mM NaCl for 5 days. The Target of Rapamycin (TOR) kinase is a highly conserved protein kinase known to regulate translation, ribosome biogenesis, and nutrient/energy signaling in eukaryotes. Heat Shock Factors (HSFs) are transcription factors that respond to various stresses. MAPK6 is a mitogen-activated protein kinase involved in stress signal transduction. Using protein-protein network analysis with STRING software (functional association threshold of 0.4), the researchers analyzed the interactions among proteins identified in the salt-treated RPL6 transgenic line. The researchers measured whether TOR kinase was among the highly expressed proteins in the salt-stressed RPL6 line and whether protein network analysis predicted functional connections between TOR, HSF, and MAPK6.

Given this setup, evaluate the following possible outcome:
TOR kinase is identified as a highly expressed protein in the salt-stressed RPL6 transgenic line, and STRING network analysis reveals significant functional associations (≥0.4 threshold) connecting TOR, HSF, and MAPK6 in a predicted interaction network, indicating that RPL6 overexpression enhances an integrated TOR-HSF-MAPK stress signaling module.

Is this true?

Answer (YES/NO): YES